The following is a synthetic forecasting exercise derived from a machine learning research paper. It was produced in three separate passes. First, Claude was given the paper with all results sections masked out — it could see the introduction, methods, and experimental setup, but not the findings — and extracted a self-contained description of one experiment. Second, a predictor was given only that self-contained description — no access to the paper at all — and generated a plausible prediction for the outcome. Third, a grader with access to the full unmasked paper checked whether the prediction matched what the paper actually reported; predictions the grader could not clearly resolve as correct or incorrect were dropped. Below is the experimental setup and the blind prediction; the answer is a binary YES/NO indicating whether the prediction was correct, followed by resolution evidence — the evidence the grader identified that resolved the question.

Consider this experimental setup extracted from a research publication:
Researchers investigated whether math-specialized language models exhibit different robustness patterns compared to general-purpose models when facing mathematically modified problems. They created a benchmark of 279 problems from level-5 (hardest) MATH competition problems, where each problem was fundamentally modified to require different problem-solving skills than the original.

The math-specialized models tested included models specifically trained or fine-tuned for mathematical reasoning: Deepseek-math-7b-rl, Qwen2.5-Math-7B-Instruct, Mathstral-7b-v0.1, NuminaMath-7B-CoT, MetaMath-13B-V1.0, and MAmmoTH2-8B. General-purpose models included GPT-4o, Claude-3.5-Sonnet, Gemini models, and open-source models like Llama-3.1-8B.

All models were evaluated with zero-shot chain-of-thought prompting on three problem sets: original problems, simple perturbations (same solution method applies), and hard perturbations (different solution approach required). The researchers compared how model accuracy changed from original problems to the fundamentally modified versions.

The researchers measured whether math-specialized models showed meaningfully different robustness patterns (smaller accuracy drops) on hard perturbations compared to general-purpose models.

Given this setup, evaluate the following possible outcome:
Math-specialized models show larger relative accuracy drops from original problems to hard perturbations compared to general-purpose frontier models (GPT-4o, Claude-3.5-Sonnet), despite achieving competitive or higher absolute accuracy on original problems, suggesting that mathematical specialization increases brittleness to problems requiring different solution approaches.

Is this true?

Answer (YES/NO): NO